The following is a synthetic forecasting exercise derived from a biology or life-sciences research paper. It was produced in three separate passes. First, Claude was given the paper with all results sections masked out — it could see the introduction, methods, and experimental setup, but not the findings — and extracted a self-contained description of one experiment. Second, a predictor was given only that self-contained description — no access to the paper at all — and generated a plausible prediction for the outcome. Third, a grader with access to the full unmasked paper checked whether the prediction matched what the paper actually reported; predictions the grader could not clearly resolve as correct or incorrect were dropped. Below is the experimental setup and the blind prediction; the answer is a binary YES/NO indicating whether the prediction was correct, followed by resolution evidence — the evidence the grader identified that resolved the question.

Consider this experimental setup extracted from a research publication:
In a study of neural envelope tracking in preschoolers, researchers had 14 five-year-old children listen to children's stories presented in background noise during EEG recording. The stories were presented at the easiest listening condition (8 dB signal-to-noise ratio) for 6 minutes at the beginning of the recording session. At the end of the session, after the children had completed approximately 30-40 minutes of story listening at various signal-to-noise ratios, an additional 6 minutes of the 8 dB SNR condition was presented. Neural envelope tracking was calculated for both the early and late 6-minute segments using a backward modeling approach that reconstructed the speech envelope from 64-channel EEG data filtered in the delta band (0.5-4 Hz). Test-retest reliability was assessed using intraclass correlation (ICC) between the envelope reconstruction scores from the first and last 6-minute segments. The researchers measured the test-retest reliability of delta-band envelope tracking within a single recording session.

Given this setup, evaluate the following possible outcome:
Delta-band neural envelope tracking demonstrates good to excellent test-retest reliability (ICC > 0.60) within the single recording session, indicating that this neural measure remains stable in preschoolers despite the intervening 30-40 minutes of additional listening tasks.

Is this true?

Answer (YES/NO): YES